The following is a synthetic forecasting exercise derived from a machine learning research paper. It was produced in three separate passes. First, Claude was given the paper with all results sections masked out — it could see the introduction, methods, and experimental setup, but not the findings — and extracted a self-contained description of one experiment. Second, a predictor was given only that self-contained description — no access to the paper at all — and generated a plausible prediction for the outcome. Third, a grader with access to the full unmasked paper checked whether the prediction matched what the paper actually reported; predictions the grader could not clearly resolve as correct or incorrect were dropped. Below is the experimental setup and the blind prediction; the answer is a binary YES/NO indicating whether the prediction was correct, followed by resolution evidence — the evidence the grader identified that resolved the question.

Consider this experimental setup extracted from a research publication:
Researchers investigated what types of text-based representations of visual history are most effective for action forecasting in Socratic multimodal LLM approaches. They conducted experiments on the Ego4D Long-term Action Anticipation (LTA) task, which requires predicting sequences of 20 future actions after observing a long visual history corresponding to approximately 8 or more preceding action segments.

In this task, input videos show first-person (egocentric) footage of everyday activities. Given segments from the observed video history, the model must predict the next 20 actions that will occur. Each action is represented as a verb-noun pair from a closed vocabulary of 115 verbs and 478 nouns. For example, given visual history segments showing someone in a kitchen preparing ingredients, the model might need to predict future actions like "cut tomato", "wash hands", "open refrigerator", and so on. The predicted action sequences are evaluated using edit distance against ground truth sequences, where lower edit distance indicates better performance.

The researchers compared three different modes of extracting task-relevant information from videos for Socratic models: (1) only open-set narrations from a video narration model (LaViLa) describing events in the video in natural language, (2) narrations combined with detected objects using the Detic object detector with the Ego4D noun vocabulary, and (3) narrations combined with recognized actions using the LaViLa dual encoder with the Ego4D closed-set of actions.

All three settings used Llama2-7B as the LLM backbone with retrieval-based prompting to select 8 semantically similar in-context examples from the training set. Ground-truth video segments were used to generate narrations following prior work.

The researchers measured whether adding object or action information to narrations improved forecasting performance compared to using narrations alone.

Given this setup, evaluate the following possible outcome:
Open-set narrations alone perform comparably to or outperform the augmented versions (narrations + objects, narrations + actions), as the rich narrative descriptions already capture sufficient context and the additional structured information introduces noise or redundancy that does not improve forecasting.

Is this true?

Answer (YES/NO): YES